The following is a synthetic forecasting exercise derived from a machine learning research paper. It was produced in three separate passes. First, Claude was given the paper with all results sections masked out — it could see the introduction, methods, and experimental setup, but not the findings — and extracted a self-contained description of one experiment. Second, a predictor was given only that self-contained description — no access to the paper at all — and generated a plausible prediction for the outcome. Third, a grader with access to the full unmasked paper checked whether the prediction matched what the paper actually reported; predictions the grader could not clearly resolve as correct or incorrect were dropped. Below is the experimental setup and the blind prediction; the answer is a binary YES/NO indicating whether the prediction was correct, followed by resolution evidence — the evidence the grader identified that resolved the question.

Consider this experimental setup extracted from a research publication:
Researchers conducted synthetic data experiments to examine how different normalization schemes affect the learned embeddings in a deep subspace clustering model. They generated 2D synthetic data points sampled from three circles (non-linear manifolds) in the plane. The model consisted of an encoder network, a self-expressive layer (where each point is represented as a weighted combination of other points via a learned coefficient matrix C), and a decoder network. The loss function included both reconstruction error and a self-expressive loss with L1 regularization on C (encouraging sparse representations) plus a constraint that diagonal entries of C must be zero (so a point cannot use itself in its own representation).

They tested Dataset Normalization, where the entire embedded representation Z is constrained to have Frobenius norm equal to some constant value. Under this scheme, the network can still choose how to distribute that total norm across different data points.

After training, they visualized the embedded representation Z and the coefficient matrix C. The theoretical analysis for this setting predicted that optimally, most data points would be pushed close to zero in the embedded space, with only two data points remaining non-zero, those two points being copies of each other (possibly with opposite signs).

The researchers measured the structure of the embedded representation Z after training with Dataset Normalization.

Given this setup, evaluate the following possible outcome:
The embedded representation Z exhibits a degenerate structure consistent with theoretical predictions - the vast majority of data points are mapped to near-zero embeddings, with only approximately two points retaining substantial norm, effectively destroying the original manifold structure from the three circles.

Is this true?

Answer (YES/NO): YES